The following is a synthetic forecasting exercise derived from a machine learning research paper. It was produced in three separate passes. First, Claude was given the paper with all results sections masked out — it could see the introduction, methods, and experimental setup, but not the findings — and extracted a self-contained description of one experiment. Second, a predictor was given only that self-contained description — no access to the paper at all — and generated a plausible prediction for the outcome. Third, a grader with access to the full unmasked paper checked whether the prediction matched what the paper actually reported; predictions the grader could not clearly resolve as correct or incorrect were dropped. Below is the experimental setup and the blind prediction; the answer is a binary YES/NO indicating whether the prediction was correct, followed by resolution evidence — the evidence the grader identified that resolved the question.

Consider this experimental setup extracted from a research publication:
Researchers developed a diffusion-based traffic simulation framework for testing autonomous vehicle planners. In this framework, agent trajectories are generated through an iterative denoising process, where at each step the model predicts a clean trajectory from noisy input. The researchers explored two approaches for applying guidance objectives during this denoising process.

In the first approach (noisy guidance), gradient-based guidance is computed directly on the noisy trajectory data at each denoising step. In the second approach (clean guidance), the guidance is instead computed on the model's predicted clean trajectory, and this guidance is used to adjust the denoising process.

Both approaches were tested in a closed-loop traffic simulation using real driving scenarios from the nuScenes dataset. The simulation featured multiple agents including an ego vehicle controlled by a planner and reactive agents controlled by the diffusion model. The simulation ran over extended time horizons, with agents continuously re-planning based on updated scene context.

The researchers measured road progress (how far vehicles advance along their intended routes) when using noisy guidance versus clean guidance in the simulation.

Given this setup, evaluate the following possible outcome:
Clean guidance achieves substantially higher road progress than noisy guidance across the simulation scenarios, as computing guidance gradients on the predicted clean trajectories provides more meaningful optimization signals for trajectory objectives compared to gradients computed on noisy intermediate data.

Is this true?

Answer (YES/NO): YES